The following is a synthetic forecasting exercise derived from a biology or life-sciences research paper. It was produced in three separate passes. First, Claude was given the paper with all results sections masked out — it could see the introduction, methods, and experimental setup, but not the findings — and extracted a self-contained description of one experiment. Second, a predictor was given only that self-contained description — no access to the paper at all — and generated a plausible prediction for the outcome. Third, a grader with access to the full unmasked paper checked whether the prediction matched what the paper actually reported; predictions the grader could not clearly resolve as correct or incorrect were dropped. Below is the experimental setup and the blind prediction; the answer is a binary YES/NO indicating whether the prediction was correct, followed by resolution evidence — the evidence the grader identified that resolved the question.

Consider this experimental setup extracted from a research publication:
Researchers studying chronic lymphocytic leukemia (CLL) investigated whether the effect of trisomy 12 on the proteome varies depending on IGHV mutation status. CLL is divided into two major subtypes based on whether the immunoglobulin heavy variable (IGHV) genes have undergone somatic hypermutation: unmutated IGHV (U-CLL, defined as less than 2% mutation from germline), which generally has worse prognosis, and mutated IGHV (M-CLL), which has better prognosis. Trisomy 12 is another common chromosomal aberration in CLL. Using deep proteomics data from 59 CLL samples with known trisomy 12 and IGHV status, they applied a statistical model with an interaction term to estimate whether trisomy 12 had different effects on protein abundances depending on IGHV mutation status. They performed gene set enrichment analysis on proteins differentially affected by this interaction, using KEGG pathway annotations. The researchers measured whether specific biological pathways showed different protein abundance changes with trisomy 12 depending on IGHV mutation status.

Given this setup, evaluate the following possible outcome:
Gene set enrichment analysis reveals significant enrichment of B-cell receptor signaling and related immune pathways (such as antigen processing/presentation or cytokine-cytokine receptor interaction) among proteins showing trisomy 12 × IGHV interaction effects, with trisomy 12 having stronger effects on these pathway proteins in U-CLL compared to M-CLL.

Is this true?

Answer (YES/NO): NO